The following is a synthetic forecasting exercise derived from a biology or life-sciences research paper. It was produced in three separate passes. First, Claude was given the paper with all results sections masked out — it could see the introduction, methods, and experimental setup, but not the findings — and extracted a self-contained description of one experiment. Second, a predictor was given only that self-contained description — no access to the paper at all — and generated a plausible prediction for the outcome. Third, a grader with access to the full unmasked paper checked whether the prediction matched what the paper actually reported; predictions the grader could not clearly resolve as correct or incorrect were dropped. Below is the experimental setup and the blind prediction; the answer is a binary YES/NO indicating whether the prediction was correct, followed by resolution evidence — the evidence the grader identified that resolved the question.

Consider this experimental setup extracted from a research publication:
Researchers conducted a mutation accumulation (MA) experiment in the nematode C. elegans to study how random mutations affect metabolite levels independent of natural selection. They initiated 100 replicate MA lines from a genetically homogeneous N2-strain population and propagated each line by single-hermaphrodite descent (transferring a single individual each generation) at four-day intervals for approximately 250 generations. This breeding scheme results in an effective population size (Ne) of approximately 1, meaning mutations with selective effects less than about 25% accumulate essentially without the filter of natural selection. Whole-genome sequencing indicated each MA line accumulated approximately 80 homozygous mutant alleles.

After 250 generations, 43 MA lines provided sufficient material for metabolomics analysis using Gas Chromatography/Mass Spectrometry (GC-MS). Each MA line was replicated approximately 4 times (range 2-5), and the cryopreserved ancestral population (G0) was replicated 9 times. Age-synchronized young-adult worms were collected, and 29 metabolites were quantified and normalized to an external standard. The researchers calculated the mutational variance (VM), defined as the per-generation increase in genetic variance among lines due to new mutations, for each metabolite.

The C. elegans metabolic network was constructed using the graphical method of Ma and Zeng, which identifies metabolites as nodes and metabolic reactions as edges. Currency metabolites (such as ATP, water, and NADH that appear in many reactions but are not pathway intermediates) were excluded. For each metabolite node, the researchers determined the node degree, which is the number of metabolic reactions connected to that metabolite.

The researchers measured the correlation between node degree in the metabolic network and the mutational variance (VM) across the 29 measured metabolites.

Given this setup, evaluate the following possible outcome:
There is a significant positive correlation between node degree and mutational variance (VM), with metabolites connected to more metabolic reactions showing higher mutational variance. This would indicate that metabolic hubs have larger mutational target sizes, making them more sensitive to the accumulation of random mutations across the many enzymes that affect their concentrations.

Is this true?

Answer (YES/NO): NO